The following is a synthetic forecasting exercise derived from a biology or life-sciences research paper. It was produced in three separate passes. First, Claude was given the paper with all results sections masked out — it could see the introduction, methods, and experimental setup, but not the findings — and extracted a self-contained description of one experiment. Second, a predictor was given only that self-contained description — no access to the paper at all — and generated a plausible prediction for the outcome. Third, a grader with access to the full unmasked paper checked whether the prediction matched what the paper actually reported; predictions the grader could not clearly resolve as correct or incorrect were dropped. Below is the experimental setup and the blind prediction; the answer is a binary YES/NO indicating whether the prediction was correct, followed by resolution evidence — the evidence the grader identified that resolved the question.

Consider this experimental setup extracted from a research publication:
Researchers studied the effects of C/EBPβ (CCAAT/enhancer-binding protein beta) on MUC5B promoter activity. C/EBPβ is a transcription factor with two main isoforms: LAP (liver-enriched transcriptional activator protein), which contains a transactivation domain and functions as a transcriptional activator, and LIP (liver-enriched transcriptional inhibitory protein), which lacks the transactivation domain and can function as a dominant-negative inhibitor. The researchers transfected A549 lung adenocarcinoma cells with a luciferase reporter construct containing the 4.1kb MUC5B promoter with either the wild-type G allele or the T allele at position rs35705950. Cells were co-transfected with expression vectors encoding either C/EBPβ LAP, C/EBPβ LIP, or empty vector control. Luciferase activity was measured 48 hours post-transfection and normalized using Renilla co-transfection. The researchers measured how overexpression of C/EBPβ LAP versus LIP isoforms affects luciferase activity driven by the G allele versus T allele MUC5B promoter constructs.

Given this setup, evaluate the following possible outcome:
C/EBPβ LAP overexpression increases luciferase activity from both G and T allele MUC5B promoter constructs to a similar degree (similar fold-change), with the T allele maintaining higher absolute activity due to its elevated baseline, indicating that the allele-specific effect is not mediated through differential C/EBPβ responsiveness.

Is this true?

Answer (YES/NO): NO